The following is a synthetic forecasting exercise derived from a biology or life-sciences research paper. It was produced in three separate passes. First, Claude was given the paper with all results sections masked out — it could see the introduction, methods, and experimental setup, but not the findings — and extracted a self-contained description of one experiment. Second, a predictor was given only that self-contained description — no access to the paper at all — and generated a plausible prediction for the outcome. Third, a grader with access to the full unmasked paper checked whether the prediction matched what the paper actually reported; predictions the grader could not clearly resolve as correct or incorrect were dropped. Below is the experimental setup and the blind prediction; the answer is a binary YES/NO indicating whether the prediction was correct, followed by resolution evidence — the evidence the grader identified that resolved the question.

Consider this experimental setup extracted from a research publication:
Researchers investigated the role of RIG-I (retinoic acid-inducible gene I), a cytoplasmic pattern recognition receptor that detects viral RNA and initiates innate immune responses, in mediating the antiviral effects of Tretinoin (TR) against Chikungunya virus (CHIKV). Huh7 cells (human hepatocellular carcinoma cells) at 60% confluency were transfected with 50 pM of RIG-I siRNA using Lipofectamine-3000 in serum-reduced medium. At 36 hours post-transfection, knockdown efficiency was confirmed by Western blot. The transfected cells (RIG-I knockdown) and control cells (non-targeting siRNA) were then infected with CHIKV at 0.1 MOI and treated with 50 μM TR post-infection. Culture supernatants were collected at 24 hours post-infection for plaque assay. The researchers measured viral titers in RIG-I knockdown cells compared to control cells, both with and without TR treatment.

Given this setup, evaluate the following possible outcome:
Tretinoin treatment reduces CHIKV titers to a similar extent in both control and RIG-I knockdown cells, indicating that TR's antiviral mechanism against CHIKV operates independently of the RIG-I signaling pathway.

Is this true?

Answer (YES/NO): YES